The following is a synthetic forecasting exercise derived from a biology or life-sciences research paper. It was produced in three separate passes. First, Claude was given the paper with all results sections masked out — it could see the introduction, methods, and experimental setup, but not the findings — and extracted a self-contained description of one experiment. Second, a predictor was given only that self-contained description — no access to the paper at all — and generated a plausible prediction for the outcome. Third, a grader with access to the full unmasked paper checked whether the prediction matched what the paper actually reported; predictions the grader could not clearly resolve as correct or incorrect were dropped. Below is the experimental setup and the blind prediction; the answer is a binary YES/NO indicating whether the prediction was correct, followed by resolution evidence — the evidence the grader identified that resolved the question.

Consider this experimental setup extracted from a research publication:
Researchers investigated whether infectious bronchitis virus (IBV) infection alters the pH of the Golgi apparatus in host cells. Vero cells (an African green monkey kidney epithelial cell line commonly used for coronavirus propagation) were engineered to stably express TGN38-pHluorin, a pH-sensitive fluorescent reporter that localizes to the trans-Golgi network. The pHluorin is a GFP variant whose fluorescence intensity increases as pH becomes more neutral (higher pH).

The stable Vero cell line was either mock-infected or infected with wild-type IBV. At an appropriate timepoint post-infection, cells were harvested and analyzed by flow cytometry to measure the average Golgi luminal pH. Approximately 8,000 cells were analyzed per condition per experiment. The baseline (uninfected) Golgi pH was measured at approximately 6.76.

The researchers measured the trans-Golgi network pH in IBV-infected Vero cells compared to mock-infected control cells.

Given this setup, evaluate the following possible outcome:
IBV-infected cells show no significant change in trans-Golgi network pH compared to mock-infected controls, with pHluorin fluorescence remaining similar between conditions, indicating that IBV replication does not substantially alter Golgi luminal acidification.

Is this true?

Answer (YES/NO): NO